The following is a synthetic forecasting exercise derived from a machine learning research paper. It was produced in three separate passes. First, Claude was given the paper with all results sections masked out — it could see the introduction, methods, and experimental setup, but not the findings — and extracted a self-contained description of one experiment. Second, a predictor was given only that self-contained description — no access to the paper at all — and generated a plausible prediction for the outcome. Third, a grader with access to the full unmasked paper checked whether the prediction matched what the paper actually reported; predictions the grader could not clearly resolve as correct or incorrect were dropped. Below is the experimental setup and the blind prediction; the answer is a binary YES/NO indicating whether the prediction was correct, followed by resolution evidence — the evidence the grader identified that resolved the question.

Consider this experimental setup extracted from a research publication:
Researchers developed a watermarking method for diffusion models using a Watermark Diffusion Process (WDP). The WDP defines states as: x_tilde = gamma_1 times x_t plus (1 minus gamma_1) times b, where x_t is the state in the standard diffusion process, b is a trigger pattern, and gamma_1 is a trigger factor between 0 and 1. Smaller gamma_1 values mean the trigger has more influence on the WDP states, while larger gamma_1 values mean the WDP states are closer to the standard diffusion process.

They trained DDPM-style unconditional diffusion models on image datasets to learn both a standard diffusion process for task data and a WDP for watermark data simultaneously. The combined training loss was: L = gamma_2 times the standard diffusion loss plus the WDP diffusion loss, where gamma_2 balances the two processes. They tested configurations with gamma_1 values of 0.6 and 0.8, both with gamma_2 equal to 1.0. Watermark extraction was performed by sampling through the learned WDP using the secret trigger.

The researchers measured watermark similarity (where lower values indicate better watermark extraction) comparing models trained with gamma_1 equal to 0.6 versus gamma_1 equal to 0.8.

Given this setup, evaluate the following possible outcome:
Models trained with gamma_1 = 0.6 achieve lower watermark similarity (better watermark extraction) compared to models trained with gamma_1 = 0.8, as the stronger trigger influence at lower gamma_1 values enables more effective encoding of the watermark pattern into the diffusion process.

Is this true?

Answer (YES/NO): YES